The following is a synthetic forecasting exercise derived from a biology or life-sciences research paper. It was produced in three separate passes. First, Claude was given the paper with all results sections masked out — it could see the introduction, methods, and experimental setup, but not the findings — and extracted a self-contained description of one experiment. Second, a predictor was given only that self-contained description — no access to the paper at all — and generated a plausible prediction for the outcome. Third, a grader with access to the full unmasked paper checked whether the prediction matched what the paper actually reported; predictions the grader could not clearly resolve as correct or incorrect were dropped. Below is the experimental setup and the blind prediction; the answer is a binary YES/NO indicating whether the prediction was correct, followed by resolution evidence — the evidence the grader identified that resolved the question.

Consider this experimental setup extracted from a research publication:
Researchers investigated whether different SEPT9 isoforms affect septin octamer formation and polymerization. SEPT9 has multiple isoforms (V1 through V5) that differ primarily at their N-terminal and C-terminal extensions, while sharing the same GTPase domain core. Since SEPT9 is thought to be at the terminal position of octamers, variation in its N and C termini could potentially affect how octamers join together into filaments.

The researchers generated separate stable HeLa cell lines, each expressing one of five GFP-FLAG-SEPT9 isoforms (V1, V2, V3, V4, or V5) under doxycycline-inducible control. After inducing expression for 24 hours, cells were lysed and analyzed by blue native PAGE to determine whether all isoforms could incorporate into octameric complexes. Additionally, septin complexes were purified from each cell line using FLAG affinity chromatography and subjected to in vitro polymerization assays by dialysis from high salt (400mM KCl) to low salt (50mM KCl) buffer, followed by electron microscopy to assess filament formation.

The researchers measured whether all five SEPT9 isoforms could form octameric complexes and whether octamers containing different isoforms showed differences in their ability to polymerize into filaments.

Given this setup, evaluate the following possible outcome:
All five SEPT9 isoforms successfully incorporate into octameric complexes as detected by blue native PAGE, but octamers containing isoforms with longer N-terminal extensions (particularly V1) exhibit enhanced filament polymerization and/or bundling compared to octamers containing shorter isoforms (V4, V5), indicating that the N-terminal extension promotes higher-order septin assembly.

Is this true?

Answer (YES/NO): NO